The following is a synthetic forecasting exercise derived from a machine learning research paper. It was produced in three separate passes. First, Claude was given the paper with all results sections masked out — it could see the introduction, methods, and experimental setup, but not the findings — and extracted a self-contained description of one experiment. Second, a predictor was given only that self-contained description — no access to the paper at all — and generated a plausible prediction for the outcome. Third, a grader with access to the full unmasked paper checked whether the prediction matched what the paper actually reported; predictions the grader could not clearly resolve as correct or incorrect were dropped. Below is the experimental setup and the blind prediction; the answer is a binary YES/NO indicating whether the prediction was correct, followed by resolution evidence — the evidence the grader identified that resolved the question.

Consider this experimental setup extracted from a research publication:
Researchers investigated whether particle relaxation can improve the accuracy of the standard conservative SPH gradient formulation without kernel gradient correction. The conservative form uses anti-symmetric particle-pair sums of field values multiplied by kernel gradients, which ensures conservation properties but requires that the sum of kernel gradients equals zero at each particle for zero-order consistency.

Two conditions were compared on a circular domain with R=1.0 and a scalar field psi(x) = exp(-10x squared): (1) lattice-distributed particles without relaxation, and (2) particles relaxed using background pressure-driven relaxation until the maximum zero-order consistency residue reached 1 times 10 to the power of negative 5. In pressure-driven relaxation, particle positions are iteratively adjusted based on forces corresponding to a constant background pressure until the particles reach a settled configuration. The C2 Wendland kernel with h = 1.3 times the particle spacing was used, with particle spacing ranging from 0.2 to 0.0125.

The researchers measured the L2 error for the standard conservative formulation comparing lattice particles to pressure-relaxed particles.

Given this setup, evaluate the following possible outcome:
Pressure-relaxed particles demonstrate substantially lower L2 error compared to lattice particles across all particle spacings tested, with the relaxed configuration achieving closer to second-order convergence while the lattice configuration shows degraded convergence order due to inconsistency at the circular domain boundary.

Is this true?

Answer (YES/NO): NO